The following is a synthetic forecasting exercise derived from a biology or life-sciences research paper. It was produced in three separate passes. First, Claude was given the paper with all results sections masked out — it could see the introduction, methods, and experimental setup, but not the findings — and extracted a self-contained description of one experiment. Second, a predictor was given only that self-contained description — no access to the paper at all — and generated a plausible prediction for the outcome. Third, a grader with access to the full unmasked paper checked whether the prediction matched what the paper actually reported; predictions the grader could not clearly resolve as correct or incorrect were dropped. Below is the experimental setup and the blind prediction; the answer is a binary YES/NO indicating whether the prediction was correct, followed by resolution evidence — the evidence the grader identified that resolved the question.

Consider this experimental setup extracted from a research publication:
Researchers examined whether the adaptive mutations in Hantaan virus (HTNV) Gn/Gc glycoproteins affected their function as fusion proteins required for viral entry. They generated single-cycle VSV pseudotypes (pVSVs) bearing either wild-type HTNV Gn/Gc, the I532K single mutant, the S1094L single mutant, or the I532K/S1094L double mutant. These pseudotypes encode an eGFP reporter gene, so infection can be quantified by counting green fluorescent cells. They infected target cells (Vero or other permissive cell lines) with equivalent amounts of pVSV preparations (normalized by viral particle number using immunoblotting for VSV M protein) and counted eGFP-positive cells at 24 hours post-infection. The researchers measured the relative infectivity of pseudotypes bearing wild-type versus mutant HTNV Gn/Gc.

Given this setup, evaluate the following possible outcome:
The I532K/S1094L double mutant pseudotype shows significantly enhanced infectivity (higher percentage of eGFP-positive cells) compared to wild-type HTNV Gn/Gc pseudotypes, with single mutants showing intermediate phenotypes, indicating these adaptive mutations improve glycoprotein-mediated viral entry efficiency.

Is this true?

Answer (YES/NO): YES